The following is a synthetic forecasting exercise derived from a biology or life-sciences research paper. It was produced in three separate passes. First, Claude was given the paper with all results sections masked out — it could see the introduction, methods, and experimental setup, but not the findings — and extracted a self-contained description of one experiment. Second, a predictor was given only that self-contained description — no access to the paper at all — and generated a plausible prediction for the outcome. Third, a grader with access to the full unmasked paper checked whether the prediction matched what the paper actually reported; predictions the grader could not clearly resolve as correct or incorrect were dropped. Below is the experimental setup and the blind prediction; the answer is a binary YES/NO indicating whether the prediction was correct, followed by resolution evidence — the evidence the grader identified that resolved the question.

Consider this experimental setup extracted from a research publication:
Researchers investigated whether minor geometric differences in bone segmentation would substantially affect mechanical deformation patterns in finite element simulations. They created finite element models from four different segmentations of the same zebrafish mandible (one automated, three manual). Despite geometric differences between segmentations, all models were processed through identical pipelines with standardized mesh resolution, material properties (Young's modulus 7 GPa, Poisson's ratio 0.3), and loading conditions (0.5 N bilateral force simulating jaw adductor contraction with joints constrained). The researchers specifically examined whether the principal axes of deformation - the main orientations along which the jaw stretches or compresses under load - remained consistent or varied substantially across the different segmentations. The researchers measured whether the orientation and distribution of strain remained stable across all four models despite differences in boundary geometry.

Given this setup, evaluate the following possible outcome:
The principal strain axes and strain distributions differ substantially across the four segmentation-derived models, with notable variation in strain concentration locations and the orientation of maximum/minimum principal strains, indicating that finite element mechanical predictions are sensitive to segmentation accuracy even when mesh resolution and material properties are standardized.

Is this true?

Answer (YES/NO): NO